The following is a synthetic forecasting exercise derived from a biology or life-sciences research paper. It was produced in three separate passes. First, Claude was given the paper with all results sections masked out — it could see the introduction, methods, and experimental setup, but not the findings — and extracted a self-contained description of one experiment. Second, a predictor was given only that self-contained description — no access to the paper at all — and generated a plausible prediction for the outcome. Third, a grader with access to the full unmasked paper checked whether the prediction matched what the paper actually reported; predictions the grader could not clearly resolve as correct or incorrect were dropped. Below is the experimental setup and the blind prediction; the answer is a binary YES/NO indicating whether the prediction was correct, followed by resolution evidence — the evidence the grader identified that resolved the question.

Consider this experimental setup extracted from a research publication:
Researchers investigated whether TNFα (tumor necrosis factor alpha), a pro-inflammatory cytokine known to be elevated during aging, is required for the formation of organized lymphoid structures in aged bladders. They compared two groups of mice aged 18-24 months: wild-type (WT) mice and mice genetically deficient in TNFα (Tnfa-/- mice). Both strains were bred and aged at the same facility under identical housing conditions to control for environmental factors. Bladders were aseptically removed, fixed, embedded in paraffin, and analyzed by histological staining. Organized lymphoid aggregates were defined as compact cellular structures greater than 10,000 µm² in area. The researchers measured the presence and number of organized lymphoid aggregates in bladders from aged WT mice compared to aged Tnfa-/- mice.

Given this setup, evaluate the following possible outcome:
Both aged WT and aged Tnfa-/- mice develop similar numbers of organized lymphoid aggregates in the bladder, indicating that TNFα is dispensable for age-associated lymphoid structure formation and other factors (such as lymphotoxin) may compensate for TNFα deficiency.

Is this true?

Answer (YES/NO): NO